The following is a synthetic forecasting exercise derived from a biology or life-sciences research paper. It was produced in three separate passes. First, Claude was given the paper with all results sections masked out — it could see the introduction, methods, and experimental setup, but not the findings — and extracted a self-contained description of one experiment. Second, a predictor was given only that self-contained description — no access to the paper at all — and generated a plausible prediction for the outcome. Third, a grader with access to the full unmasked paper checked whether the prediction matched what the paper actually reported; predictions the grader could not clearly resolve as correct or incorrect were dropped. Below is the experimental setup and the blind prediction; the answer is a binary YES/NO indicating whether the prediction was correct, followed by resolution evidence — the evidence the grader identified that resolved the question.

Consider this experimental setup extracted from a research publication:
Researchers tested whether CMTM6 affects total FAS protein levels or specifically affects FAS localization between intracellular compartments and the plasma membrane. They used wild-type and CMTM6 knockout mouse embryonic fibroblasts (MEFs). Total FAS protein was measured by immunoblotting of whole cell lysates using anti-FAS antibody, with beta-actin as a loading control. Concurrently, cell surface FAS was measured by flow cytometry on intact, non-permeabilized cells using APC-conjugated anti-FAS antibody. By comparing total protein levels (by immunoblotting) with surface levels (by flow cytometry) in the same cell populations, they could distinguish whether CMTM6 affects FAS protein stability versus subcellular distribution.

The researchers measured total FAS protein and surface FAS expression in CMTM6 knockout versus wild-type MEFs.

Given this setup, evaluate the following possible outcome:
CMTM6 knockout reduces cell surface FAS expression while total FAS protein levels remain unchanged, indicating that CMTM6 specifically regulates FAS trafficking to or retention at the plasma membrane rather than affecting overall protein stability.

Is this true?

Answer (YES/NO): NO